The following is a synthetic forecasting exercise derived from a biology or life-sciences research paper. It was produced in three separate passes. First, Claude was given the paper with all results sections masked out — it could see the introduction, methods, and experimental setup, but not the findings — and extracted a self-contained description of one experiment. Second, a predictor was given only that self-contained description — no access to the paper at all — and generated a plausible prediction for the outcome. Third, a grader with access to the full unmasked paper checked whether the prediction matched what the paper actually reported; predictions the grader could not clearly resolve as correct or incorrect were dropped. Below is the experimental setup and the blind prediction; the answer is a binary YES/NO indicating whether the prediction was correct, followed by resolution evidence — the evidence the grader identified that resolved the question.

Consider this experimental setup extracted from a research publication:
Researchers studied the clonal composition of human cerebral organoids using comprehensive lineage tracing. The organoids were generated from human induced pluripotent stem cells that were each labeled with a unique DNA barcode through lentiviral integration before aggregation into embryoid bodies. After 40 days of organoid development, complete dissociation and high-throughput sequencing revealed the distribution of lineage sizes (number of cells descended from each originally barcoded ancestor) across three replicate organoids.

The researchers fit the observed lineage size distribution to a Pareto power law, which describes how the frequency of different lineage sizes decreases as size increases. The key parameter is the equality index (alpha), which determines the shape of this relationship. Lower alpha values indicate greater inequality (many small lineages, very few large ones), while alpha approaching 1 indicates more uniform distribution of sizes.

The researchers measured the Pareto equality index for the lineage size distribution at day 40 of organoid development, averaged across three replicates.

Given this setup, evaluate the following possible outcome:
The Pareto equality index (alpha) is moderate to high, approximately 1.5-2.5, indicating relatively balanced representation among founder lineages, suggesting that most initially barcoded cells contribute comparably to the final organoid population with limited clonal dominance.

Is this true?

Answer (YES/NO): NO